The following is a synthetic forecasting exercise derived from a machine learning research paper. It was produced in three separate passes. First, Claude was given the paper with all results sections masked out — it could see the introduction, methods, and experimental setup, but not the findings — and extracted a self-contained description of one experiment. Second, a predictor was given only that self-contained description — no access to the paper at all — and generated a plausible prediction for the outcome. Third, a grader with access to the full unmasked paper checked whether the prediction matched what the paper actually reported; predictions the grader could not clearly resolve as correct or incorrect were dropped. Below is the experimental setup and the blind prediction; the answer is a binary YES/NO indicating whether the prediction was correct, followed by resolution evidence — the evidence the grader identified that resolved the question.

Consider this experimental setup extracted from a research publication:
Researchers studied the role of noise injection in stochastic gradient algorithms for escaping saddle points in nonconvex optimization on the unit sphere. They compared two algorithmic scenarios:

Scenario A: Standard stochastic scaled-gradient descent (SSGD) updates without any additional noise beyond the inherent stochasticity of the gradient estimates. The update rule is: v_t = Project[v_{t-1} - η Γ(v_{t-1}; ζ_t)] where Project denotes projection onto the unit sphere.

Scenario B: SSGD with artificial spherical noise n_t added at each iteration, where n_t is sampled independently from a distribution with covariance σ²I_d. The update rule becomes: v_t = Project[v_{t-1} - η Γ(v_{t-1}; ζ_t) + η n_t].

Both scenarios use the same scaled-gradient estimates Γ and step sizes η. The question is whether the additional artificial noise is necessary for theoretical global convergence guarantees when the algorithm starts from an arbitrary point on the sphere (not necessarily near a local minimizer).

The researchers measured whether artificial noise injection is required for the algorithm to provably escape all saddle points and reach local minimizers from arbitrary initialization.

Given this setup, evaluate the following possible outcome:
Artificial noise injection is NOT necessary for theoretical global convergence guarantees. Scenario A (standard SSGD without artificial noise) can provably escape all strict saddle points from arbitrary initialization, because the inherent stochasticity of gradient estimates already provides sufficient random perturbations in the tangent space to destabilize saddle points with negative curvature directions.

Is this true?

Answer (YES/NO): NO